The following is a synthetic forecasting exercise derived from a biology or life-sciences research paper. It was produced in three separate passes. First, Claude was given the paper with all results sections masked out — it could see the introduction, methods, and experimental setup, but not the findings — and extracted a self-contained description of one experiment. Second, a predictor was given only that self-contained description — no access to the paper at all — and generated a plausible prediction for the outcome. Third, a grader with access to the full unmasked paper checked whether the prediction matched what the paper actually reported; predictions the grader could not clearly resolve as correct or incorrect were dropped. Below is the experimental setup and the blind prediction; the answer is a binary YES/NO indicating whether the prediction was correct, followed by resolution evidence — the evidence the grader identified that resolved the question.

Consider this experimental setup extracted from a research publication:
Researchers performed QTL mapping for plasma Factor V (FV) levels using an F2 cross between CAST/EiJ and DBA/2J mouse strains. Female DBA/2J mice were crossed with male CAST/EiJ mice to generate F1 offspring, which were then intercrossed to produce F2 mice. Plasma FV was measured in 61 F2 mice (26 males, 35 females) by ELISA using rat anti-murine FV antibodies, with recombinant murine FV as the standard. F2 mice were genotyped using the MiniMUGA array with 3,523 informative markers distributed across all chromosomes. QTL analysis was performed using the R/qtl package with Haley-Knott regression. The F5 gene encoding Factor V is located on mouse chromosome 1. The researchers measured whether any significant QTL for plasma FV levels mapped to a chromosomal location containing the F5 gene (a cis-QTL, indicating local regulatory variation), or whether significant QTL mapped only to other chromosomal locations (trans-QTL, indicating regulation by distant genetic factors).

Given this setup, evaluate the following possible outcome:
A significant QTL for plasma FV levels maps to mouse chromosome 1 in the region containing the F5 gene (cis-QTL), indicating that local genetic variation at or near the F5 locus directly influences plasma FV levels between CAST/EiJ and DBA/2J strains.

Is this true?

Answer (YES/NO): YES